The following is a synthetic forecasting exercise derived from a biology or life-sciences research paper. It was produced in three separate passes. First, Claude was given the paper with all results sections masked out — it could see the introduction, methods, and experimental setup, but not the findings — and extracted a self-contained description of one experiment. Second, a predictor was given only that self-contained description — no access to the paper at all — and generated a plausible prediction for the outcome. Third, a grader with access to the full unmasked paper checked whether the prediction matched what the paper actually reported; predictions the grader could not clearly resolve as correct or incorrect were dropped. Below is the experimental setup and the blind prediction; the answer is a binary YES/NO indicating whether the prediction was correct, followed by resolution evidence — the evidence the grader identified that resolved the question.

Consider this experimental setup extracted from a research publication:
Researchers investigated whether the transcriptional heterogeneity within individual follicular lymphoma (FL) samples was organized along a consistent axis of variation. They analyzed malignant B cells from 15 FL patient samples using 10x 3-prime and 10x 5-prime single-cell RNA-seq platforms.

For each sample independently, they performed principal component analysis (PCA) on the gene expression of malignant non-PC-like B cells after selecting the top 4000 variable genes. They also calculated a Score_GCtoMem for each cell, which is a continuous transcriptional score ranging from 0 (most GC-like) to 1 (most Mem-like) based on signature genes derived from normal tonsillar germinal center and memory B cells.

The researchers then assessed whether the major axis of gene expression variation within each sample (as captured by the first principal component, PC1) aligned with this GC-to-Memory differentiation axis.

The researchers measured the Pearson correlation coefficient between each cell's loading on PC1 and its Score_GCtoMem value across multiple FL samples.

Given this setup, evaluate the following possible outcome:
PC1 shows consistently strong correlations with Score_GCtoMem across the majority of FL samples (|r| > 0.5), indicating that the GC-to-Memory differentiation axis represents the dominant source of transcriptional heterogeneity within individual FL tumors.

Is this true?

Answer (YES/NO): YES